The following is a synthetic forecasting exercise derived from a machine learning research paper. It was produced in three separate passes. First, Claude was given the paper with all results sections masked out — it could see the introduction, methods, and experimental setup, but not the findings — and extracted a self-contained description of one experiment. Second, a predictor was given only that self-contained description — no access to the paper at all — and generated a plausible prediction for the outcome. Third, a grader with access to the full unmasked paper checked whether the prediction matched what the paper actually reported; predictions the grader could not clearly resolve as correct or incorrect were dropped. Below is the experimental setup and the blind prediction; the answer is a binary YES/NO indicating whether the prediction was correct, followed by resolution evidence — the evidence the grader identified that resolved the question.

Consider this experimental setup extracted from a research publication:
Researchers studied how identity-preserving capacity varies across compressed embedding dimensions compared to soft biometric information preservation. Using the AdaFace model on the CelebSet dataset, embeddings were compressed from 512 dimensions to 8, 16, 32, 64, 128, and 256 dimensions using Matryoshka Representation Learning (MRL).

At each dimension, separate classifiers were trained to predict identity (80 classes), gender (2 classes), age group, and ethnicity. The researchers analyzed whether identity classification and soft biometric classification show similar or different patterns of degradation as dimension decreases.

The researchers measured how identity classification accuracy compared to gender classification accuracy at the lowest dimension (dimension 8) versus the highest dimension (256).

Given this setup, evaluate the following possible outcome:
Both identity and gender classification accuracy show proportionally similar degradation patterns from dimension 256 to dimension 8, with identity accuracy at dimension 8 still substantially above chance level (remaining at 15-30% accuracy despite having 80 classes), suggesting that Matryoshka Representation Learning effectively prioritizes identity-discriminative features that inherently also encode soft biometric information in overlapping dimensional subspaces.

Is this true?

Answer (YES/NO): NO